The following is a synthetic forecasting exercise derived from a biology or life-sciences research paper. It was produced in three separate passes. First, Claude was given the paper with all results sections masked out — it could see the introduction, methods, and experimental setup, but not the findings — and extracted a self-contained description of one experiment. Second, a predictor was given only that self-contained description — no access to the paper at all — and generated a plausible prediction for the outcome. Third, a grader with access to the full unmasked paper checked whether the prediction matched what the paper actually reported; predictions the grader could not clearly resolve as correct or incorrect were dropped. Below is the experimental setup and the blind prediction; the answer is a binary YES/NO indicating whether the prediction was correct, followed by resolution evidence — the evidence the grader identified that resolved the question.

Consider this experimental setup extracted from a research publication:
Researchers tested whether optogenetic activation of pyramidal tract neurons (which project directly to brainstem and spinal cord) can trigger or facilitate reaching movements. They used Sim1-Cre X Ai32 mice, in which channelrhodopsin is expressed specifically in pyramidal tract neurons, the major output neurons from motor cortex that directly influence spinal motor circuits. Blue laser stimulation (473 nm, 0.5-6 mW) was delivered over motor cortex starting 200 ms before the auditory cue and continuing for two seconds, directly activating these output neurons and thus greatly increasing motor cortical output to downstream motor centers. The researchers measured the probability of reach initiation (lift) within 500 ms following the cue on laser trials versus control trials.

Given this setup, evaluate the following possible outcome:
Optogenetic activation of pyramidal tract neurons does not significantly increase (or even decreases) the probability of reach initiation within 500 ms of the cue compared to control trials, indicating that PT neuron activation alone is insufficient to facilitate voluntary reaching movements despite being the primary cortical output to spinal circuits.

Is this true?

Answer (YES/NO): YES